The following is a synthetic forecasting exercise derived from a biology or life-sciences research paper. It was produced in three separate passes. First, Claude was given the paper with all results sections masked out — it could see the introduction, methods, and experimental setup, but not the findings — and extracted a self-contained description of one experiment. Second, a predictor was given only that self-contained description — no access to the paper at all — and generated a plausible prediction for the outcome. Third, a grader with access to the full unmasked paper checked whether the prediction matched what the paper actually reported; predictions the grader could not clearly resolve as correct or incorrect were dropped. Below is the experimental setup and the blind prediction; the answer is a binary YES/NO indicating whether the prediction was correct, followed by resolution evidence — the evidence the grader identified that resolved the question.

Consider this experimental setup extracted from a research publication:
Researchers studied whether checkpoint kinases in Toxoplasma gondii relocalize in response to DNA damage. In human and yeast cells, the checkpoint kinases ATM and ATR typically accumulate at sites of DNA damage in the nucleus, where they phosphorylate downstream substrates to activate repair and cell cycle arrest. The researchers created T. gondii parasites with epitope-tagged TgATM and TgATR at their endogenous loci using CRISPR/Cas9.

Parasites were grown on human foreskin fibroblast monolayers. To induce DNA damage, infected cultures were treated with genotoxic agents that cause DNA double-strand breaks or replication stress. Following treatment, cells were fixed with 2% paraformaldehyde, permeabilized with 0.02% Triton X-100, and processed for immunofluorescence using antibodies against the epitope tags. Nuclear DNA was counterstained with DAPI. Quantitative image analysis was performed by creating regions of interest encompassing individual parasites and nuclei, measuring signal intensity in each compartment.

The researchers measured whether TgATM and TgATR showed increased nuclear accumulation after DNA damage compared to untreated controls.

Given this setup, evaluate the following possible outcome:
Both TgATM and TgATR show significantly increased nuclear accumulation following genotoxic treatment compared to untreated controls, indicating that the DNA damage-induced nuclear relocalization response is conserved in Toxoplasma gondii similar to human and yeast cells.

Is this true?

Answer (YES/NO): NO